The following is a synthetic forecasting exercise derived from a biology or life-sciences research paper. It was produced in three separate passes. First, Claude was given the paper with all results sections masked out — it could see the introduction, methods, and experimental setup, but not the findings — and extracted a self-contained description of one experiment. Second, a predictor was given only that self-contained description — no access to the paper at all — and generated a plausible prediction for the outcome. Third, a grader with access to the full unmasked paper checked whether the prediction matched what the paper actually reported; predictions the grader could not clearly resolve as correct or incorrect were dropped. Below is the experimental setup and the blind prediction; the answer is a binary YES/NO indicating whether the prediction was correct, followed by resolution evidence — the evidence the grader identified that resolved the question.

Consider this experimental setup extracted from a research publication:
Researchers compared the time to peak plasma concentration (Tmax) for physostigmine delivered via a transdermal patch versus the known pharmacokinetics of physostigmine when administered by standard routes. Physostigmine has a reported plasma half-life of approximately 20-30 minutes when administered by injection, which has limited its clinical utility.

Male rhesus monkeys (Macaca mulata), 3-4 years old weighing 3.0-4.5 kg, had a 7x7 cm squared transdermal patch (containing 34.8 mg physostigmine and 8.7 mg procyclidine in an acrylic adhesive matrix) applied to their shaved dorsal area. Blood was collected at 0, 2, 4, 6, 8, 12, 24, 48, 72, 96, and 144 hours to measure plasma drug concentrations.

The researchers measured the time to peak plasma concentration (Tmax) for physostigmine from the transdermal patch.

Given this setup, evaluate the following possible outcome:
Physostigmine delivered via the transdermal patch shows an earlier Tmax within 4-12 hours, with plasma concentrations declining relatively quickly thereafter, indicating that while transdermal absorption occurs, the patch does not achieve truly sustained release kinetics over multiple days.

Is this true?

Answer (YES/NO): NO